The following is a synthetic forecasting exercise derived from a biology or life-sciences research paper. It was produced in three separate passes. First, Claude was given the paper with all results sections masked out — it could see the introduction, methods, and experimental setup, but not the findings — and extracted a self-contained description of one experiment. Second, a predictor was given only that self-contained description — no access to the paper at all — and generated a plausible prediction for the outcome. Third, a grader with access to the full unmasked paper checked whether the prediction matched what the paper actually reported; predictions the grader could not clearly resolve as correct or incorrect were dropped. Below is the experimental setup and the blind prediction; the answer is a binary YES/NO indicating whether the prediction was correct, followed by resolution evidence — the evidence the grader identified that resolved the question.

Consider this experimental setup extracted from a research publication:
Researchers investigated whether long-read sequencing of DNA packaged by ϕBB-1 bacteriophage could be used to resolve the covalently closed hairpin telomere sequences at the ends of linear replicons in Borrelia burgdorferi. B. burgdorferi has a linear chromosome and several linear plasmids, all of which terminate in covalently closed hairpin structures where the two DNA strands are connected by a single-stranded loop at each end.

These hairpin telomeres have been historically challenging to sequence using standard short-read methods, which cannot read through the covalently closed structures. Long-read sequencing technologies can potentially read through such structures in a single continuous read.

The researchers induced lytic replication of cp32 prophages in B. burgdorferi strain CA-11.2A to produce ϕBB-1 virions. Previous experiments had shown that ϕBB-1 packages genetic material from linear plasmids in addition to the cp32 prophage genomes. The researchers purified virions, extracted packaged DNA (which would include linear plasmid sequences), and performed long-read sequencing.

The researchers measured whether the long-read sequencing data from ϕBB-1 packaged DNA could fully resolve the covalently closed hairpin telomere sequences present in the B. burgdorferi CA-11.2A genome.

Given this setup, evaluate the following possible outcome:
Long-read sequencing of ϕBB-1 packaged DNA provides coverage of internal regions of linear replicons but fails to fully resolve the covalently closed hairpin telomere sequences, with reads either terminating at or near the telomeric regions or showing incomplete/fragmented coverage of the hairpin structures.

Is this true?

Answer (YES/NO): NO